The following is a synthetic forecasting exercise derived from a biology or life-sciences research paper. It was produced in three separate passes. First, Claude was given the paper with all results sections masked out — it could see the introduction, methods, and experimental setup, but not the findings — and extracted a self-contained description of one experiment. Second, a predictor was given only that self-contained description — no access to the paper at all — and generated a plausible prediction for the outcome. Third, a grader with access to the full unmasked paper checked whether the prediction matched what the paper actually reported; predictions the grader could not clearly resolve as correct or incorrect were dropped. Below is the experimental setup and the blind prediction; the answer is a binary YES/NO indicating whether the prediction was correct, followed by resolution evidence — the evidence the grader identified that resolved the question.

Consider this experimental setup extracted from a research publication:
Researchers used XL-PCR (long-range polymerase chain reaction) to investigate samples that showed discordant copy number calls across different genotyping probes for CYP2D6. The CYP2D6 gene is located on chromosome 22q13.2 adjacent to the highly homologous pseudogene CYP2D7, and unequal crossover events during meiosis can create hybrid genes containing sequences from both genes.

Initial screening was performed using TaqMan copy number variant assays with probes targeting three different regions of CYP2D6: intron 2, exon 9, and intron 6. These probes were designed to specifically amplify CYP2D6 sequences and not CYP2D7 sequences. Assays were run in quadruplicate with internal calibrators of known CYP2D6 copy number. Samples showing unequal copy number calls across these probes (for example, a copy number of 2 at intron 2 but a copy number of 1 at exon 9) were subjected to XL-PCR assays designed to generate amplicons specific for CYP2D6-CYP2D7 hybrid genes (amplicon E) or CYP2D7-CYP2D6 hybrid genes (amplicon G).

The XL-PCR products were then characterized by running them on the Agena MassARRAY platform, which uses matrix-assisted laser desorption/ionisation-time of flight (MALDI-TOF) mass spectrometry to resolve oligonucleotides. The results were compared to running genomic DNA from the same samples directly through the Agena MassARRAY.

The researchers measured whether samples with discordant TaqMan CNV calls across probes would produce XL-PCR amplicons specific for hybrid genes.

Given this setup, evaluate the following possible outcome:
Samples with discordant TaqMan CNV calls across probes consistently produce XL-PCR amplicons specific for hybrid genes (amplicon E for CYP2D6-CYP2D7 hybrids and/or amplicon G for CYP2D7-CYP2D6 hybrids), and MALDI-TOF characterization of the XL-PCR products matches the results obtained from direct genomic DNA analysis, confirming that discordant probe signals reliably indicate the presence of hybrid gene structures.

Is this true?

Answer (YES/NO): NO